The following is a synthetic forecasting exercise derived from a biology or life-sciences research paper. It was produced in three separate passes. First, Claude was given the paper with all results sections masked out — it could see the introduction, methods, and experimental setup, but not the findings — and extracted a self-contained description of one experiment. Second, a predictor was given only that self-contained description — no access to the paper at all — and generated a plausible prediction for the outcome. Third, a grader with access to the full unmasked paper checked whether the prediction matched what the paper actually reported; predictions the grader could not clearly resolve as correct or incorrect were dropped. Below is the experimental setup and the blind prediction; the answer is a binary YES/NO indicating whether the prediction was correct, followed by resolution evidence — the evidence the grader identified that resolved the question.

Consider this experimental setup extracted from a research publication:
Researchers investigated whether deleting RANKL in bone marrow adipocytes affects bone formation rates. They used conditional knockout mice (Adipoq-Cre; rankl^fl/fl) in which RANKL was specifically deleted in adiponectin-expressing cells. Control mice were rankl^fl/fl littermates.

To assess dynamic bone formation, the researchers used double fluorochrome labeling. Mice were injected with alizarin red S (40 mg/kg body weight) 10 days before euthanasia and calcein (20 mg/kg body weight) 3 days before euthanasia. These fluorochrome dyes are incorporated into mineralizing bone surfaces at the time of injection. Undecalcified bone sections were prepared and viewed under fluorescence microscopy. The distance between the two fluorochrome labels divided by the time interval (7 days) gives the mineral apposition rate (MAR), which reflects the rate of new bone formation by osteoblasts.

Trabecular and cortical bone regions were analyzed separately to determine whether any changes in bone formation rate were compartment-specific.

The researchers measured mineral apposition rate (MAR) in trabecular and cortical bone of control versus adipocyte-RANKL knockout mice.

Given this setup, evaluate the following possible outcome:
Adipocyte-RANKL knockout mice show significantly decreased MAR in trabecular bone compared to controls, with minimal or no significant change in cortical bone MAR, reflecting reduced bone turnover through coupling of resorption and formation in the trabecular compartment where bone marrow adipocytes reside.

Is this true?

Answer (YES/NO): YES